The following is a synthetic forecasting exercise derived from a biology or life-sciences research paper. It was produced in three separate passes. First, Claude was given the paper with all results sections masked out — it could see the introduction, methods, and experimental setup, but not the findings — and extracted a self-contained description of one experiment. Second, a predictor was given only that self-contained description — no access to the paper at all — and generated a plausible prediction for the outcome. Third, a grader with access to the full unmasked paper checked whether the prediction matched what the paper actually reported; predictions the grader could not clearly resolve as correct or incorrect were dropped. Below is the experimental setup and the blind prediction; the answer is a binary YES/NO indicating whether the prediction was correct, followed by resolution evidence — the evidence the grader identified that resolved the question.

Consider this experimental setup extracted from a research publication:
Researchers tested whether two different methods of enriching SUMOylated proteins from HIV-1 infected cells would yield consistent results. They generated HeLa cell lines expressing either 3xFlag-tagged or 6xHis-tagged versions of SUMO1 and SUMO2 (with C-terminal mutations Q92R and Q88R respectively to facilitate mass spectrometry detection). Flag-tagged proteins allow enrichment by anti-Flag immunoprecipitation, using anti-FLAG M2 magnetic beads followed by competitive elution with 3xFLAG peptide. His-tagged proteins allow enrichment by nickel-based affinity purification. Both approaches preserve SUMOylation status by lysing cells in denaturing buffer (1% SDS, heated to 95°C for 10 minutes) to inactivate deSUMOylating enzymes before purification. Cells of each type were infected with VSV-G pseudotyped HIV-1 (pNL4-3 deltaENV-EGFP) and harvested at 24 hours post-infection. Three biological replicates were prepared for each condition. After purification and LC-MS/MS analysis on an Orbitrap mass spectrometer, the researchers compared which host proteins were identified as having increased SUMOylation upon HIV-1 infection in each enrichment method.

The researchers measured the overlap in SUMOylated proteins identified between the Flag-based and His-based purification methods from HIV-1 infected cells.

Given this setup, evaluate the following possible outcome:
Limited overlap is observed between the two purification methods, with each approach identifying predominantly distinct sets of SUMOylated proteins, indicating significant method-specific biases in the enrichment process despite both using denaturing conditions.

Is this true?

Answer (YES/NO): NO